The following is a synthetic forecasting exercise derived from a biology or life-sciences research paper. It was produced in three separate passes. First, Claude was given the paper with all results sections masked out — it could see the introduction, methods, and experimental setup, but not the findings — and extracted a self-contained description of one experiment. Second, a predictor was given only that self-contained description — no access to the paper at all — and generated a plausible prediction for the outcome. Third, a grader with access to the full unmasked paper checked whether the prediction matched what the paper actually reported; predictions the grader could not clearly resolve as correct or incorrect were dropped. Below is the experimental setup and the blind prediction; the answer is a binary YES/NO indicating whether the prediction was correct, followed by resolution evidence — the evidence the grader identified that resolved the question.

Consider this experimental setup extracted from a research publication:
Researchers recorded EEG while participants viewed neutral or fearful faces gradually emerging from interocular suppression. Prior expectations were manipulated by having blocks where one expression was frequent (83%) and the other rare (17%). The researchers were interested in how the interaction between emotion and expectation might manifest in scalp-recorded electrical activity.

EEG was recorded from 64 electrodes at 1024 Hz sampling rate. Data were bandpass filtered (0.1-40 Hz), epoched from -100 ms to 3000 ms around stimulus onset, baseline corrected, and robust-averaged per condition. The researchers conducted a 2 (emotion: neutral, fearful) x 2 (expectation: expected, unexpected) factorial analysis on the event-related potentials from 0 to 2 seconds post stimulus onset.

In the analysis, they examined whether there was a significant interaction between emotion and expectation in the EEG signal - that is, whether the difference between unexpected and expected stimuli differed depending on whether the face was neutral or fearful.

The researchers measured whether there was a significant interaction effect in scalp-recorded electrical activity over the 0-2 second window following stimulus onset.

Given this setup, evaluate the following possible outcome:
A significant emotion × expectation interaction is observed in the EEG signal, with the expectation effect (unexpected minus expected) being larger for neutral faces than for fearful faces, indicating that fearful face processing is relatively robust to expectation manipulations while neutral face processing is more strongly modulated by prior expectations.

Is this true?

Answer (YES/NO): NO